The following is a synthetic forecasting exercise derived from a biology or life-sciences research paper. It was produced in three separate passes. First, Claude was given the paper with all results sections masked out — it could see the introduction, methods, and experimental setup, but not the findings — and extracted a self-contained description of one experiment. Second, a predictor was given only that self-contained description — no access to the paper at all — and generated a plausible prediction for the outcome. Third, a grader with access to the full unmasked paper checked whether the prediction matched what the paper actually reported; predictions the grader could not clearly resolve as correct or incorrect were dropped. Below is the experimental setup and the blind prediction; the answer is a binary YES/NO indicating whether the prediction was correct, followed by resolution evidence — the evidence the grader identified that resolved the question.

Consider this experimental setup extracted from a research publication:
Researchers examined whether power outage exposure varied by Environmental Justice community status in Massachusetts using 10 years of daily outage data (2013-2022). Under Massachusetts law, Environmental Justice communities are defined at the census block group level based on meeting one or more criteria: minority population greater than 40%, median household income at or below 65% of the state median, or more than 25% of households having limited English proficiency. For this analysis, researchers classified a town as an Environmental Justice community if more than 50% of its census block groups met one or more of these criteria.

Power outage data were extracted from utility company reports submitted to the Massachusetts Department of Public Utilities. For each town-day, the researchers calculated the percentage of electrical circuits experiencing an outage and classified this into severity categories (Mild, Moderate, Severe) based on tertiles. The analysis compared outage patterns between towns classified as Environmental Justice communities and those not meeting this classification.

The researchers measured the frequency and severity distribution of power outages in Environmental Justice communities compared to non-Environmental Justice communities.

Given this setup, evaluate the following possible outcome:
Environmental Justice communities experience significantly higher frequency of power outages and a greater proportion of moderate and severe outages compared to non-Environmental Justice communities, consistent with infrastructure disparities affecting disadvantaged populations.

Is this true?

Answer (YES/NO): NO